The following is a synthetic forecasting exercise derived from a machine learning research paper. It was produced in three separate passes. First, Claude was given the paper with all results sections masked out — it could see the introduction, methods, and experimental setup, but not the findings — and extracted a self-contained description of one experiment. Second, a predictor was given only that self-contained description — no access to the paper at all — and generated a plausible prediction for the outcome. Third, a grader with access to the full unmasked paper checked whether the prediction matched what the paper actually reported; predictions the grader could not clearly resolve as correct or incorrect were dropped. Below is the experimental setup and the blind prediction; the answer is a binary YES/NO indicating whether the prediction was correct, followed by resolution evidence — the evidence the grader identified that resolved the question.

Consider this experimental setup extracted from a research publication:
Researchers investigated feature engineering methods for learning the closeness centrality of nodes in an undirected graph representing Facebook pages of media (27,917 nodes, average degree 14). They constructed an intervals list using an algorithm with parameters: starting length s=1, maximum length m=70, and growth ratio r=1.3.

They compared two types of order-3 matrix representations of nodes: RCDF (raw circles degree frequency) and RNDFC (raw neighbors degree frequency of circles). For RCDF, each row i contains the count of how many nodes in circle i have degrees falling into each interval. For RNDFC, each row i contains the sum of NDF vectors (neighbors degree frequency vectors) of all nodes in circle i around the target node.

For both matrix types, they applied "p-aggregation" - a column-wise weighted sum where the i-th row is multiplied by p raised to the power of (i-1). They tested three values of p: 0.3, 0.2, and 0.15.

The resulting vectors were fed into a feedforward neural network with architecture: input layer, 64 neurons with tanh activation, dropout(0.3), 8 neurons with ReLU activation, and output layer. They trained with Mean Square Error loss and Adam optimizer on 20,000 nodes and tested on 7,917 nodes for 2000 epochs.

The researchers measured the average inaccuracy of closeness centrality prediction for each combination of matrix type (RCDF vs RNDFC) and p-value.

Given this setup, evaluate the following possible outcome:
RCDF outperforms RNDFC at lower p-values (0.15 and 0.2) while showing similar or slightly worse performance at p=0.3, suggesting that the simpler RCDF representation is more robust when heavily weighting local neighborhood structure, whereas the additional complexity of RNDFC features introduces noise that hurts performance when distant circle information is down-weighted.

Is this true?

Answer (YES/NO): NO